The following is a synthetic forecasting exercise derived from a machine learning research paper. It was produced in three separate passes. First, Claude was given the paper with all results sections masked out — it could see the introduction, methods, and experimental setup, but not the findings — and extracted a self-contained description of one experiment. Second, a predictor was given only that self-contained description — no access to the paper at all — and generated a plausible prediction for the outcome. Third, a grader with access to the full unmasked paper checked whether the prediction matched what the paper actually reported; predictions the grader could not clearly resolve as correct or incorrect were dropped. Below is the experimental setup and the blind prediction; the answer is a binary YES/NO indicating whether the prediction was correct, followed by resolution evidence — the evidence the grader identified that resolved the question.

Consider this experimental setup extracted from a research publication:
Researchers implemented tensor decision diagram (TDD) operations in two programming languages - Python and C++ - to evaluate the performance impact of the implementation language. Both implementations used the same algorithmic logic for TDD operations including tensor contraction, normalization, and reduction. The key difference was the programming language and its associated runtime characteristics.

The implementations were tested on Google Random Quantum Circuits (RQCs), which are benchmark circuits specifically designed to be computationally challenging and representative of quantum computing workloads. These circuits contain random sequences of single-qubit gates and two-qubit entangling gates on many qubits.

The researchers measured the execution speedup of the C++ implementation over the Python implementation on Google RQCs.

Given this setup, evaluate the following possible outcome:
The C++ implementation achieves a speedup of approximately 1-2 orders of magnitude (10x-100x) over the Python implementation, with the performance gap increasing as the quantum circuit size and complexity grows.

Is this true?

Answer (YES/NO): NO